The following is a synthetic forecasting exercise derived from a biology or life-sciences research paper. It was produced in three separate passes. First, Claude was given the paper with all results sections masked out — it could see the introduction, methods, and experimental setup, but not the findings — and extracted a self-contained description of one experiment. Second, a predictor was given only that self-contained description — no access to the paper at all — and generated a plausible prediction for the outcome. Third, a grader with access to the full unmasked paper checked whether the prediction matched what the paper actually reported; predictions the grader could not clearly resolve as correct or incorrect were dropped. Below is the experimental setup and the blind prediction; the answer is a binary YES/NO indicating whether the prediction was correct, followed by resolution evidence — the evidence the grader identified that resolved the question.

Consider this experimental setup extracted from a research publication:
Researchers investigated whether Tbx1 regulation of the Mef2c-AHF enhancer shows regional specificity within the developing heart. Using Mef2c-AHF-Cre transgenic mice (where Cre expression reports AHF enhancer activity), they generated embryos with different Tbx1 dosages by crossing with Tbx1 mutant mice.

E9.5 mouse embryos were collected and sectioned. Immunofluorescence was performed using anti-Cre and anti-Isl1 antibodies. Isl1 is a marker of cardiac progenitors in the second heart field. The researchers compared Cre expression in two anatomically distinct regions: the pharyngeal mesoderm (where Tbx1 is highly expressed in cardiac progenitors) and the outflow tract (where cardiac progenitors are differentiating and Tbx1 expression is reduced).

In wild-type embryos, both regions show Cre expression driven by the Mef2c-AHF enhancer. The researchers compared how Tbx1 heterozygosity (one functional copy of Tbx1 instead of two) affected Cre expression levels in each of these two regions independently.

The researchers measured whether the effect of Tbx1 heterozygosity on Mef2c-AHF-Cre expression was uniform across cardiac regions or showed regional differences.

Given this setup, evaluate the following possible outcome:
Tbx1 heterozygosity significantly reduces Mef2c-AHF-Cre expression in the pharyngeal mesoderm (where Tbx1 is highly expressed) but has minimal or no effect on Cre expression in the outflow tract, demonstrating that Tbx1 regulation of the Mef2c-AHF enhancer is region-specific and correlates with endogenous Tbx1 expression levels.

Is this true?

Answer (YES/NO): NO